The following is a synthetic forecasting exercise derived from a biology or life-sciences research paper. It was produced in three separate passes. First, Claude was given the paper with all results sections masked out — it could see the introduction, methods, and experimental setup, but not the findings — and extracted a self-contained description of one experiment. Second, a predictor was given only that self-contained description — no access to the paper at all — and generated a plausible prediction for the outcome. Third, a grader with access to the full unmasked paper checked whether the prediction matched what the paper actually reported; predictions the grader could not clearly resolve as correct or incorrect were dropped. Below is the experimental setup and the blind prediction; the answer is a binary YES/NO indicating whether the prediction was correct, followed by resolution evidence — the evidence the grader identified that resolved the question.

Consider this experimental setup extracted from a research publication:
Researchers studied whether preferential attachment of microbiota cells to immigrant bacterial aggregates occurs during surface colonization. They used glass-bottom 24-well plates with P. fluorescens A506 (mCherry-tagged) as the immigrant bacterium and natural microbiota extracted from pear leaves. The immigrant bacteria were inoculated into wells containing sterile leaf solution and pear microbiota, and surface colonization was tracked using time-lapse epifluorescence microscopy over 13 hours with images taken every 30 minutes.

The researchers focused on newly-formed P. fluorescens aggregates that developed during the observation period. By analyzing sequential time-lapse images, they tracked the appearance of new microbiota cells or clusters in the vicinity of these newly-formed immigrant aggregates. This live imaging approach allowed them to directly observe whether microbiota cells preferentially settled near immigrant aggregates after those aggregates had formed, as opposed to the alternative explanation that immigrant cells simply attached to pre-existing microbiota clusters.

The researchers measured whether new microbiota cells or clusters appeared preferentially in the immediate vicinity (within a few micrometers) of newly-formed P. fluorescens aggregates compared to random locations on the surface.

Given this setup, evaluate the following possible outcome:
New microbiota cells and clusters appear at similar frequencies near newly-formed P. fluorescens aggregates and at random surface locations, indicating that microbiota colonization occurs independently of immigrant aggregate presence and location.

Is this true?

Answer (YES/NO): NO